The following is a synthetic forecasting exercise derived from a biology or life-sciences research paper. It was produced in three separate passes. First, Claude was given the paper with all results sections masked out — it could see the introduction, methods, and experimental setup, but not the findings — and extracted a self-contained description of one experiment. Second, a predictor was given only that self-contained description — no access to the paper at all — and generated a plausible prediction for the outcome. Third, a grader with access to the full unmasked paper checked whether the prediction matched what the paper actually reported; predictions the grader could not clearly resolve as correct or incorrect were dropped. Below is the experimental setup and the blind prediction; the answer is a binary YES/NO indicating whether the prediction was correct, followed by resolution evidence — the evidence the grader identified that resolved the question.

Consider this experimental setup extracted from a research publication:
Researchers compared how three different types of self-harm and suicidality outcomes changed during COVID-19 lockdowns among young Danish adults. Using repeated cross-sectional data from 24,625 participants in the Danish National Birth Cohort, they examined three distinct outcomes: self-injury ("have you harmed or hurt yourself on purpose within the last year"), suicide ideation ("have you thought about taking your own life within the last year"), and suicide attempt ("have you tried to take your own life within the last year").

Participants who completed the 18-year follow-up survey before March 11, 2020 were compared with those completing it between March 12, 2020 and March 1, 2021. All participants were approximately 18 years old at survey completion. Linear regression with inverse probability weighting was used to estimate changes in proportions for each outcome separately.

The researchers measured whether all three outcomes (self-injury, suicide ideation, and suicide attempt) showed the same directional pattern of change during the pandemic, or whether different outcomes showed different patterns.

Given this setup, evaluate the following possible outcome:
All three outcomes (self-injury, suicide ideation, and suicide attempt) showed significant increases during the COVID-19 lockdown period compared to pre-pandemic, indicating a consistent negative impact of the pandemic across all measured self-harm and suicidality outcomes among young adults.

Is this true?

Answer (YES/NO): NO